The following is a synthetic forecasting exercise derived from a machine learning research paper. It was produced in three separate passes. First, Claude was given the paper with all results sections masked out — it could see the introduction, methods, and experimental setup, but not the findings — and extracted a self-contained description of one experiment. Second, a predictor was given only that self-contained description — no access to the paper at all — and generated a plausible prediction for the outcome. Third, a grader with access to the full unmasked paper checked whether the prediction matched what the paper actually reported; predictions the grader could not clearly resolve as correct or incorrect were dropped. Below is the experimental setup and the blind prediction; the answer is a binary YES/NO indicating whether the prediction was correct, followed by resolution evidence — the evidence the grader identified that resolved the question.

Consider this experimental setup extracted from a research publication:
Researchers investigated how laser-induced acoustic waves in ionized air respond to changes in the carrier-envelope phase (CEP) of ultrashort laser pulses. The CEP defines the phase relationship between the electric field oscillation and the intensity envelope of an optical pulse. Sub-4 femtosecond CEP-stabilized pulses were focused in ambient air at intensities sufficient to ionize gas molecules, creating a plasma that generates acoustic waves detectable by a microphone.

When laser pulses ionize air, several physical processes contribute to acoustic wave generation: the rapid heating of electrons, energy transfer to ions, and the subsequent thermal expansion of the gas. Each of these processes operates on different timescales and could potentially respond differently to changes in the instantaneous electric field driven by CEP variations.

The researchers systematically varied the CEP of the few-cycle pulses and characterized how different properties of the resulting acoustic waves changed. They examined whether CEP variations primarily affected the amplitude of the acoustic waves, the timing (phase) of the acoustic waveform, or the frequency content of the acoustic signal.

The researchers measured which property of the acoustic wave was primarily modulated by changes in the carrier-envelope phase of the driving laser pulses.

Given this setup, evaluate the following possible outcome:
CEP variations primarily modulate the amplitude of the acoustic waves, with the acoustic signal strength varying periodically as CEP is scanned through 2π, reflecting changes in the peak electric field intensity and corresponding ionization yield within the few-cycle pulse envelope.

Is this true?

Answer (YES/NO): NO